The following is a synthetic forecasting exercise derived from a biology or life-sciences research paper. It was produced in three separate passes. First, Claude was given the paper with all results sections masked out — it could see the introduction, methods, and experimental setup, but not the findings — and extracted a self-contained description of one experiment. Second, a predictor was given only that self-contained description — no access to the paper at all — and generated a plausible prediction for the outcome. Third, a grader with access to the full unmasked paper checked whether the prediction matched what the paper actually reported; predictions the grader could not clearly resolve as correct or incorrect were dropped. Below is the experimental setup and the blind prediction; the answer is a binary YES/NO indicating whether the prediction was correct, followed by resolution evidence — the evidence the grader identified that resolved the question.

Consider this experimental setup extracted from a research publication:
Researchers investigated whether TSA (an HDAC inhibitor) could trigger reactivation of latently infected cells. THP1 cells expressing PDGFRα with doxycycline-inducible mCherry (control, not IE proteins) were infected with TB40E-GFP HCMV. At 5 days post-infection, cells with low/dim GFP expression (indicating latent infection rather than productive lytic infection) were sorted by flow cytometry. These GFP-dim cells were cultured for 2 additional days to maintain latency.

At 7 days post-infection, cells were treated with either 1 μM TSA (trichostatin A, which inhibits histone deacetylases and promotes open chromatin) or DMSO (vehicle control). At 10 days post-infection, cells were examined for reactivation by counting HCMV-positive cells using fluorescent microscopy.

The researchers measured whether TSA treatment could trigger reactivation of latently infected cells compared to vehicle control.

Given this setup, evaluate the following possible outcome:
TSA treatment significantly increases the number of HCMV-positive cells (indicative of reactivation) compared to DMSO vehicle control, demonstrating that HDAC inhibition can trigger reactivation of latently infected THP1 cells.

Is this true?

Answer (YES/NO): YES